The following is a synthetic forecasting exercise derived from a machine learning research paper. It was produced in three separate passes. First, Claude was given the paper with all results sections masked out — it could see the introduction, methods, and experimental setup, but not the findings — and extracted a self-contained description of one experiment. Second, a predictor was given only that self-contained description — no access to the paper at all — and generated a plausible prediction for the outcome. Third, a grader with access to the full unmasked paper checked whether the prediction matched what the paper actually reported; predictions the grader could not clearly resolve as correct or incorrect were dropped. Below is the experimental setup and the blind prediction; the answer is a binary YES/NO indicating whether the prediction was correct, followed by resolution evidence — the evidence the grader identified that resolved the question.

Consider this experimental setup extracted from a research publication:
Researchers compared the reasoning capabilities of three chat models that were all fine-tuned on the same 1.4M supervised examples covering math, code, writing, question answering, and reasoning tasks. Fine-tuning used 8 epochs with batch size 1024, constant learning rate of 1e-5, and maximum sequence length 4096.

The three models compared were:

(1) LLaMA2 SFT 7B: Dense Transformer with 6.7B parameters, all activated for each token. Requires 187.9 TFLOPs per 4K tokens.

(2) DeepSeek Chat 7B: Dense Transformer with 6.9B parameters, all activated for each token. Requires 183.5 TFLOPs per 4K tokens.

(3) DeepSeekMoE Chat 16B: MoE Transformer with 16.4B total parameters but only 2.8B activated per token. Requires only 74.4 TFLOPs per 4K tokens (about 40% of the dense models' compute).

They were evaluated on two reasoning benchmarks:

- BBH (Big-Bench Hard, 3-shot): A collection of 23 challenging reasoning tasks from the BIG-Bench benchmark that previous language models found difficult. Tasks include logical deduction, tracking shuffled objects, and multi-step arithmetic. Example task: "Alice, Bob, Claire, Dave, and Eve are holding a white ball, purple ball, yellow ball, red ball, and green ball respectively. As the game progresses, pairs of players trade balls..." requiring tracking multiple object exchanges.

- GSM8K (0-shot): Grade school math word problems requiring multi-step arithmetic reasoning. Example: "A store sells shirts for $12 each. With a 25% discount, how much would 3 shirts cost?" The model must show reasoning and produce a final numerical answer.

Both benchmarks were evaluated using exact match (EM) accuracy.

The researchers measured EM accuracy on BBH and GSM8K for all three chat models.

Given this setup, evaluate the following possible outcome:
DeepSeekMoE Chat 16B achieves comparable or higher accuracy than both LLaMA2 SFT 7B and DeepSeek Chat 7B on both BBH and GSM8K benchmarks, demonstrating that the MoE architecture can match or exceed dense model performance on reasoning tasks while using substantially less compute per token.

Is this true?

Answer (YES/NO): YES